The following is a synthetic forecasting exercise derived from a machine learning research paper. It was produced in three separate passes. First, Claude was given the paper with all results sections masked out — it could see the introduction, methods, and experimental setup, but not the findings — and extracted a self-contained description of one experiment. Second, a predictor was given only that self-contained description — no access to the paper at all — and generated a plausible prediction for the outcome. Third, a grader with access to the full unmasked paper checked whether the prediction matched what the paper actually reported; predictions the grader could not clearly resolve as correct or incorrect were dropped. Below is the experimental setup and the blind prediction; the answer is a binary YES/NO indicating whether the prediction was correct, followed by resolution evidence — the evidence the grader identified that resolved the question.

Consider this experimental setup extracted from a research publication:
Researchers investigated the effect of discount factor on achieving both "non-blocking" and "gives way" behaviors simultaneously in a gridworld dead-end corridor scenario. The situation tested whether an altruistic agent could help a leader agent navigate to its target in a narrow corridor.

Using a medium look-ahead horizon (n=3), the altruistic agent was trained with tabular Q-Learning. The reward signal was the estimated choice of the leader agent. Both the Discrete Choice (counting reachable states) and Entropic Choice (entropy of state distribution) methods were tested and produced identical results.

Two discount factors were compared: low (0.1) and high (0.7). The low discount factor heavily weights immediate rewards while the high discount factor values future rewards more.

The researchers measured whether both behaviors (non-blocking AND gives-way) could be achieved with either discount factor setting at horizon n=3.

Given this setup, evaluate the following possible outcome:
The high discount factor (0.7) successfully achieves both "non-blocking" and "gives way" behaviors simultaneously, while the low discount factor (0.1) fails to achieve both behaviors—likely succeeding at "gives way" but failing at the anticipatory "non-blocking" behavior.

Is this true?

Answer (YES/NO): NO